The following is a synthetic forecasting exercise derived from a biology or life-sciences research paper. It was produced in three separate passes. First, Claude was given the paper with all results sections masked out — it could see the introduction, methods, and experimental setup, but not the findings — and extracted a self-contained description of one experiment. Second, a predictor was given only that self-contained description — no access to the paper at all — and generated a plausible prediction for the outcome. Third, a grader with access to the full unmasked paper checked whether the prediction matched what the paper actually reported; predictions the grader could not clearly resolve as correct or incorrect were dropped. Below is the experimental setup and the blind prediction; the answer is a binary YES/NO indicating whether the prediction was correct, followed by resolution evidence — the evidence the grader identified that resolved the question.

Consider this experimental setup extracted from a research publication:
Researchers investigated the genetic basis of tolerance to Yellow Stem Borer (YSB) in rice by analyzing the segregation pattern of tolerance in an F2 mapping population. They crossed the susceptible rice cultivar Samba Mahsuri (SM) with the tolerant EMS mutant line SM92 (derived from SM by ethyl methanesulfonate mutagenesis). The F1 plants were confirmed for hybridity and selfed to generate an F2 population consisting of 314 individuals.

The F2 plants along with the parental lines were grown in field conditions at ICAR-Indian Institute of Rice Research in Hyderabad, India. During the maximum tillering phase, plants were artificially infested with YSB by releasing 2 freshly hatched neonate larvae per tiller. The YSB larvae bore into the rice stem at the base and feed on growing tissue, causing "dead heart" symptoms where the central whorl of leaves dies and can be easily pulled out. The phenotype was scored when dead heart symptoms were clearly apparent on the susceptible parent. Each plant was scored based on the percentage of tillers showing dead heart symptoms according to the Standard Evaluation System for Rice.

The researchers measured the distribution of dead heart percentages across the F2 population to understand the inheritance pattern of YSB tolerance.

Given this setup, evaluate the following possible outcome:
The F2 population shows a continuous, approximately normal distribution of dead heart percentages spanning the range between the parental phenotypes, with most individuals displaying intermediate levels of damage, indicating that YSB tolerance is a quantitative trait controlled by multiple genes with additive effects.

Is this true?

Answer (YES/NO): YES